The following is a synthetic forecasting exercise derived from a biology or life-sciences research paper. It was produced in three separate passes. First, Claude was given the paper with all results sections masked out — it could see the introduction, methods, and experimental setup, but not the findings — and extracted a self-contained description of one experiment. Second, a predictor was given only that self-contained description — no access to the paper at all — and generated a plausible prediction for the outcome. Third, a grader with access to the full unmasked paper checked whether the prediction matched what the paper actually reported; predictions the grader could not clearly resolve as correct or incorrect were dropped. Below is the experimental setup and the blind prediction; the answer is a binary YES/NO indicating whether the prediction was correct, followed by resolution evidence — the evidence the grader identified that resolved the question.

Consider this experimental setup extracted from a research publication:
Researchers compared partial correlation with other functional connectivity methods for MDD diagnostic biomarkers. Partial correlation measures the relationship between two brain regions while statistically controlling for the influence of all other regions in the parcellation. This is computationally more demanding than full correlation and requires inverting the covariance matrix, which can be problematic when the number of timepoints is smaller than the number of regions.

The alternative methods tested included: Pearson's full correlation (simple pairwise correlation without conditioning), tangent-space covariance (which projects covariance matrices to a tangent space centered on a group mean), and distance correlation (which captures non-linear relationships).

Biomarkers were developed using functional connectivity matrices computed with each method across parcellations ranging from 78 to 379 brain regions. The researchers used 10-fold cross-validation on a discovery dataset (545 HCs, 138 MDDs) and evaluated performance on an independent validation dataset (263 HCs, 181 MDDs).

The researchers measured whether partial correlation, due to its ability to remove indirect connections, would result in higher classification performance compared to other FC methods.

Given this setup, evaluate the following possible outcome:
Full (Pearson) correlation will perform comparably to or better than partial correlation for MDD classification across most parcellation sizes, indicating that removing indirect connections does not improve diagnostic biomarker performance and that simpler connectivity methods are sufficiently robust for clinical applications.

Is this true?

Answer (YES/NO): YES